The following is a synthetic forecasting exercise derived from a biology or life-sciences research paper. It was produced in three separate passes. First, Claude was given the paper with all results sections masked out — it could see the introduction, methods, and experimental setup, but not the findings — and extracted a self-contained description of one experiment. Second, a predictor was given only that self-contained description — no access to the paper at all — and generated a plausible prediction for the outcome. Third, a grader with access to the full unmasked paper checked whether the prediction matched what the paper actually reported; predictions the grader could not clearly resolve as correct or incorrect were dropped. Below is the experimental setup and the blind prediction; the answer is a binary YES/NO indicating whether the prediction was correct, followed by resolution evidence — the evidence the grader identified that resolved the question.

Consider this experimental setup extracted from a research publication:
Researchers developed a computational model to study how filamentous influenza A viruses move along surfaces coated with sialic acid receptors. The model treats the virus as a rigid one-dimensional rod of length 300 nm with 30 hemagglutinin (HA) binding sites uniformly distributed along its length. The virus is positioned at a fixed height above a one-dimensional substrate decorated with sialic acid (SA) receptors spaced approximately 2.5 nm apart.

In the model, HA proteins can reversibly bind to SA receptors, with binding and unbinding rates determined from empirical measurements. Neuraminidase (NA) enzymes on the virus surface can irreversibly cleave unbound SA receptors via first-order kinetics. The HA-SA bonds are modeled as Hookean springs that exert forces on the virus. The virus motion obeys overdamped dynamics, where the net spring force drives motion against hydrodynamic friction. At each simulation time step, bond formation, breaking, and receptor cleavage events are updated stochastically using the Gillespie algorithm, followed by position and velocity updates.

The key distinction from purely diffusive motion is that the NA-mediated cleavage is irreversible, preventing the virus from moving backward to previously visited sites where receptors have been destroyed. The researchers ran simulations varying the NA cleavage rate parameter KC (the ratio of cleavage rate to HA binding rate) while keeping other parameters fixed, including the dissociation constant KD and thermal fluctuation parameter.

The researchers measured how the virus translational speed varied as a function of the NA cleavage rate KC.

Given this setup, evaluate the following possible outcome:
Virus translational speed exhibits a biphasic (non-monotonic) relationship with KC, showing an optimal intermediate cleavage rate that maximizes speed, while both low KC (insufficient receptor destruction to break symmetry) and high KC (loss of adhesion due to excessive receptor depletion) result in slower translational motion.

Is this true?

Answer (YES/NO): NO